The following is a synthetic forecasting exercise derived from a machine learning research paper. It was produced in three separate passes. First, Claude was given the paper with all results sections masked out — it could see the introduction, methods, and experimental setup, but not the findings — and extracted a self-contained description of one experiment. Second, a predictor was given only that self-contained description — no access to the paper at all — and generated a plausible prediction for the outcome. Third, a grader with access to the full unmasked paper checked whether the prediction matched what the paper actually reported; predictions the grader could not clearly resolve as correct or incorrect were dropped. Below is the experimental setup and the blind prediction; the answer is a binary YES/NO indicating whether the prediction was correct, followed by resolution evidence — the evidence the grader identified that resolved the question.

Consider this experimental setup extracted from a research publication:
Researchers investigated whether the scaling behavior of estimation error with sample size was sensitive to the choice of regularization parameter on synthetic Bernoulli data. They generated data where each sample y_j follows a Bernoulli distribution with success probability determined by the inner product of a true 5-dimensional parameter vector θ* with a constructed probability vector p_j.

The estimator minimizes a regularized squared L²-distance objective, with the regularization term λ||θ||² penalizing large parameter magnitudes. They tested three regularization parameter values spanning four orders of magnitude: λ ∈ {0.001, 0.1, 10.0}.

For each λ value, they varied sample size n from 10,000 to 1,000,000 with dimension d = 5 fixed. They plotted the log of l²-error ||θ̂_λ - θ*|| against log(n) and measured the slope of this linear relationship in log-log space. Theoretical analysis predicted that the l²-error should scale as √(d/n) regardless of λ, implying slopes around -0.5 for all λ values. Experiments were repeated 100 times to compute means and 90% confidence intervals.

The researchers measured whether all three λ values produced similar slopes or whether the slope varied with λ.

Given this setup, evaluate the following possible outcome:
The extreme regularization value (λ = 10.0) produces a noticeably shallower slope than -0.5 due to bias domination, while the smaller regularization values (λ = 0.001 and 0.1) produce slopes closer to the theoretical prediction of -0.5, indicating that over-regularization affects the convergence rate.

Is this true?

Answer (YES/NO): NO